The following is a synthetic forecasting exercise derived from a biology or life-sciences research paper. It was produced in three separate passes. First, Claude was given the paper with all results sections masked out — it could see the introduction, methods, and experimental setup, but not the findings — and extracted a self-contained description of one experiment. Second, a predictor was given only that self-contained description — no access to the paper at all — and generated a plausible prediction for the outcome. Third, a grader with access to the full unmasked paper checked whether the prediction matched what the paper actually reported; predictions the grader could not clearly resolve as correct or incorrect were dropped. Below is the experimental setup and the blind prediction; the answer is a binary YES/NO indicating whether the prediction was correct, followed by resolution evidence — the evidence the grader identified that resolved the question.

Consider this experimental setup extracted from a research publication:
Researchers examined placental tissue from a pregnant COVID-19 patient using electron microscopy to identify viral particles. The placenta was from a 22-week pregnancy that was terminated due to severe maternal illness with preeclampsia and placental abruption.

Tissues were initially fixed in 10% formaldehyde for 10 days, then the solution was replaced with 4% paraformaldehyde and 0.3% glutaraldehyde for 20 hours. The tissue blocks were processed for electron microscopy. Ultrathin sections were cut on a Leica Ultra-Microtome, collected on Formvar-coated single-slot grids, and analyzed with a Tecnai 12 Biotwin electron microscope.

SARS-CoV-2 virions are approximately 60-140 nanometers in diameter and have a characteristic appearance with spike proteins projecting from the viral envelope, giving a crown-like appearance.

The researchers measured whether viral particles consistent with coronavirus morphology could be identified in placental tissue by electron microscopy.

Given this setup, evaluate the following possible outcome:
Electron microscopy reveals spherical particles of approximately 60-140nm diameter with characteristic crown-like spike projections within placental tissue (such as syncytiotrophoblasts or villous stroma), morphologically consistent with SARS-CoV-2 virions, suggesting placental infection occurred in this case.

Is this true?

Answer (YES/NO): YES